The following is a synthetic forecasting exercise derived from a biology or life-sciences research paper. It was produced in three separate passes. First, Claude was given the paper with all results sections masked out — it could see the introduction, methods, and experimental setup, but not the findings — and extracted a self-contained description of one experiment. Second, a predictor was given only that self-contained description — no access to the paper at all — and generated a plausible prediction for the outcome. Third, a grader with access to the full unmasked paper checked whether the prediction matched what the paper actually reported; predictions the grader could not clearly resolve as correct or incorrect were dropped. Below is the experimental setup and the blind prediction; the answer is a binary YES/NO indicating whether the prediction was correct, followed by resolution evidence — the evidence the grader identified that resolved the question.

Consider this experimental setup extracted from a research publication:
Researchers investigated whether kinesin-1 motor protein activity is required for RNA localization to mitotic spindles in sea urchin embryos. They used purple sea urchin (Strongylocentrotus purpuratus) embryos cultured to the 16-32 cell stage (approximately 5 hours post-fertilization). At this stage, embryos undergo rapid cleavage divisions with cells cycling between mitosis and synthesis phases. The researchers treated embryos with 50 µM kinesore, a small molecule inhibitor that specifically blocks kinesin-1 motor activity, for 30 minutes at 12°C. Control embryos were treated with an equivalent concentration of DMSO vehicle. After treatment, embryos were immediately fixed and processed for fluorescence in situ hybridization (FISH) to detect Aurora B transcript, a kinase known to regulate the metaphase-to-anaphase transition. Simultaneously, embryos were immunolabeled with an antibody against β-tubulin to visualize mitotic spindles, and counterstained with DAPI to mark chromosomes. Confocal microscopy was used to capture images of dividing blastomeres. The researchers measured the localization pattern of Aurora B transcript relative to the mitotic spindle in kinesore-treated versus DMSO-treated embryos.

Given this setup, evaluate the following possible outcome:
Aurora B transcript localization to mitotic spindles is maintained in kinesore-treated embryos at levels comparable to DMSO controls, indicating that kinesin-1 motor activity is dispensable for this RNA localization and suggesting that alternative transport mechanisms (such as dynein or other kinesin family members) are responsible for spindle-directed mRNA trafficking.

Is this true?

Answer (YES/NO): NO